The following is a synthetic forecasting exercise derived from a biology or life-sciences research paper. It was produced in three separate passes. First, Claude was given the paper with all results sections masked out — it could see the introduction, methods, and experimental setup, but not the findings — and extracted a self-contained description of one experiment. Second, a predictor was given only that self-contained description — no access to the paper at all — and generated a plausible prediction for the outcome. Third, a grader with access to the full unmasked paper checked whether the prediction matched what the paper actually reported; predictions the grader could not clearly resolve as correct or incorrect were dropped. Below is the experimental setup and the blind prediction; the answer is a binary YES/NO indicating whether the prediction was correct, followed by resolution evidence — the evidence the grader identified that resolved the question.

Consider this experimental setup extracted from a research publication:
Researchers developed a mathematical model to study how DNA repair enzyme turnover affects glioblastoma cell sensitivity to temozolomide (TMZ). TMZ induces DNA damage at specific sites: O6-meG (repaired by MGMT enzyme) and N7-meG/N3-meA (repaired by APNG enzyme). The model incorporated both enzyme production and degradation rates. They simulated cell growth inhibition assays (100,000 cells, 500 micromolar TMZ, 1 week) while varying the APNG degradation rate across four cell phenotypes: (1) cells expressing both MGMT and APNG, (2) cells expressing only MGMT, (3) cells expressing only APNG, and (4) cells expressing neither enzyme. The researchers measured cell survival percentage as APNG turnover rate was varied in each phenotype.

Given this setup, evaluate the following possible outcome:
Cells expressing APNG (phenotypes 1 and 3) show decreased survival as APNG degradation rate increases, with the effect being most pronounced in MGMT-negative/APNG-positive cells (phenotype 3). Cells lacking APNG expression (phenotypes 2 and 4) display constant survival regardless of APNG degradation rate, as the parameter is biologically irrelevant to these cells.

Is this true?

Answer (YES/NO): NO